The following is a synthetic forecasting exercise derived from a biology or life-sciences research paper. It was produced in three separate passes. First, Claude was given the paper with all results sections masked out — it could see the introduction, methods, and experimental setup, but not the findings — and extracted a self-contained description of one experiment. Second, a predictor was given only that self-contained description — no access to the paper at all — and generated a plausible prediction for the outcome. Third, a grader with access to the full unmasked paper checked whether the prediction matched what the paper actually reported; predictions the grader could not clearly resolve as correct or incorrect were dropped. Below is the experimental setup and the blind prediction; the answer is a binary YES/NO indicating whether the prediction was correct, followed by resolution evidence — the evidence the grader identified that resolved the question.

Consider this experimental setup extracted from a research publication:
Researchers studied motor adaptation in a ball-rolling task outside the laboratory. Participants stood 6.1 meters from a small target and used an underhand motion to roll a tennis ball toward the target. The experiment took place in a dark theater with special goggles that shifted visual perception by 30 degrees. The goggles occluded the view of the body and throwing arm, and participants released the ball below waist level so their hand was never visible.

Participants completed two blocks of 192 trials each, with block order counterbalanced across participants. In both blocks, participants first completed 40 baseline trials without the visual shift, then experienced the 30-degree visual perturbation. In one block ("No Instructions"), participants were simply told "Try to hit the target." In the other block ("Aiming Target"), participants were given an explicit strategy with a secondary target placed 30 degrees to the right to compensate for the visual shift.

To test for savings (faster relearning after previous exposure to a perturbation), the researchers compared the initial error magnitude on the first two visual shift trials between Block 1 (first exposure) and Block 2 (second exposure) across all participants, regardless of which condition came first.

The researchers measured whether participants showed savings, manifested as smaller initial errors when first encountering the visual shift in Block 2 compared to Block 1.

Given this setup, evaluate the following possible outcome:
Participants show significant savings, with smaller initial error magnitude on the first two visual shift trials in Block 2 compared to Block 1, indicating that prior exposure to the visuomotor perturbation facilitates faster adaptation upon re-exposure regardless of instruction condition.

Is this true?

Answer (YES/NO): YES